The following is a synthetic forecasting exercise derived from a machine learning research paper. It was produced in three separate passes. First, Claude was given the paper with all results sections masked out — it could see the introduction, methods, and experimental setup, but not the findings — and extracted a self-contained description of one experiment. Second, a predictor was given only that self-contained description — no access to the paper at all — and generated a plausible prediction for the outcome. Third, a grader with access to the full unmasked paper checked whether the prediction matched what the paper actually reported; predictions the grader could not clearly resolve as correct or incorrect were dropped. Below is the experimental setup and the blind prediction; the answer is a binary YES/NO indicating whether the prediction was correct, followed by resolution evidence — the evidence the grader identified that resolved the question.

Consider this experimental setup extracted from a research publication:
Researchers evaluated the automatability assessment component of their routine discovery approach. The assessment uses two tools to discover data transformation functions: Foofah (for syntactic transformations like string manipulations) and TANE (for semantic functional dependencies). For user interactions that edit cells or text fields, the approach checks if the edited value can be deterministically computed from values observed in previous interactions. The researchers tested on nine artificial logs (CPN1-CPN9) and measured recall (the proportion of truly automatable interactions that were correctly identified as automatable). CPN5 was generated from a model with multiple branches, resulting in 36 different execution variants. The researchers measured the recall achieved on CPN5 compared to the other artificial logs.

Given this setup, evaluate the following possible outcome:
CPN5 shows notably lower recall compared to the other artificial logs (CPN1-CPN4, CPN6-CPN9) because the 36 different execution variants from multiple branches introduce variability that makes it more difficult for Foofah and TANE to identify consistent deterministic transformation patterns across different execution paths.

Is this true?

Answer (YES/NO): NO